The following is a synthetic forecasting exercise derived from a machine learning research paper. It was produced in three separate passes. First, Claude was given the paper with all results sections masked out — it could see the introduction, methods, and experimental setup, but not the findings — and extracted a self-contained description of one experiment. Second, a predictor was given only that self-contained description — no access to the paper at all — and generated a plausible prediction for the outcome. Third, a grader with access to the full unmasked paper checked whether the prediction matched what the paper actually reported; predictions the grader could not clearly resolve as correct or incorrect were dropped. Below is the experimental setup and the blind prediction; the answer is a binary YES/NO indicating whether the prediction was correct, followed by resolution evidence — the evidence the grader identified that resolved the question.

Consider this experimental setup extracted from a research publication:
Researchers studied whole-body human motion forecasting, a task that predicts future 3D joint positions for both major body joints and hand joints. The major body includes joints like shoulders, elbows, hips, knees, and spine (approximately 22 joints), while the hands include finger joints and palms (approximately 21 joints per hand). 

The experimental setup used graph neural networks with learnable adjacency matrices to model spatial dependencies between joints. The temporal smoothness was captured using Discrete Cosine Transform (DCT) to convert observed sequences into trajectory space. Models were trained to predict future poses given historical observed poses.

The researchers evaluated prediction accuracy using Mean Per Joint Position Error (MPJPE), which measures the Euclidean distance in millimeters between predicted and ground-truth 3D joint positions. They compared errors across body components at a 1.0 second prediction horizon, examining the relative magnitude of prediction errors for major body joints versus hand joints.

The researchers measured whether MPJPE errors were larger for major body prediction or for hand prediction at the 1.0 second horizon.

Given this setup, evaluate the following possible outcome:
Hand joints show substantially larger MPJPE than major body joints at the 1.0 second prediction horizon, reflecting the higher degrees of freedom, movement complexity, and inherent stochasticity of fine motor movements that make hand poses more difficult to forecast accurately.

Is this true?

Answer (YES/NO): YES